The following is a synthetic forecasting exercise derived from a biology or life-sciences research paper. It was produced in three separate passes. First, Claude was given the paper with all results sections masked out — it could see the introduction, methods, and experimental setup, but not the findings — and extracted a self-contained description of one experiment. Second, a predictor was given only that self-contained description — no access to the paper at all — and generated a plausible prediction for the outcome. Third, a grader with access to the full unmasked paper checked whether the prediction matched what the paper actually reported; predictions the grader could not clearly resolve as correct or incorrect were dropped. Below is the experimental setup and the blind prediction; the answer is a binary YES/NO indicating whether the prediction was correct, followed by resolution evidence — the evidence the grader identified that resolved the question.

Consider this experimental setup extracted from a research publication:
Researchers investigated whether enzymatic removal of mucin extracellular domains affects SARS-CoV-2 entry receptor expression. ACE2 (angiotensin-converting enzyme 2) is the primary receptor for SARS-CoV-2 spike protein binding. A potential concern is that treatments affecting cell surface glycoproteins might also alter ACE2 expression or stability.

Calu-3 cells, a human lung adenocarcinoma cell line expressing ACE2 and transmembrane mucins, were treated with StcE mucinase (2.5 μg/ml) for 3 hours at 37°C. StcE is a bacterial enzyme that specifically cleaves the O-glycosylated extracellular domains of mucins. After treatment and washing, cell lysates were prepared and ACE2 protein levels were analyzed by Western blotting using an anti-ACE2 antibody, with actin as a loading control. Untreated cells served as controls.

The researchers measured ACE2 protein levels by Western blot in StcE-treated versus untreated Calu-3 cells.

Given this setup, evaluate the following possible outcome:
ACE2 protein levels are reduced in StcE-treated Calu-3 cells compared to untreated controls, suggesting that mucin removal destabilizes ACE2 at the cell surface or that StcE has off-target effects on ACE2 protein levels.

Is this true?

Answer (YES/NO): NO